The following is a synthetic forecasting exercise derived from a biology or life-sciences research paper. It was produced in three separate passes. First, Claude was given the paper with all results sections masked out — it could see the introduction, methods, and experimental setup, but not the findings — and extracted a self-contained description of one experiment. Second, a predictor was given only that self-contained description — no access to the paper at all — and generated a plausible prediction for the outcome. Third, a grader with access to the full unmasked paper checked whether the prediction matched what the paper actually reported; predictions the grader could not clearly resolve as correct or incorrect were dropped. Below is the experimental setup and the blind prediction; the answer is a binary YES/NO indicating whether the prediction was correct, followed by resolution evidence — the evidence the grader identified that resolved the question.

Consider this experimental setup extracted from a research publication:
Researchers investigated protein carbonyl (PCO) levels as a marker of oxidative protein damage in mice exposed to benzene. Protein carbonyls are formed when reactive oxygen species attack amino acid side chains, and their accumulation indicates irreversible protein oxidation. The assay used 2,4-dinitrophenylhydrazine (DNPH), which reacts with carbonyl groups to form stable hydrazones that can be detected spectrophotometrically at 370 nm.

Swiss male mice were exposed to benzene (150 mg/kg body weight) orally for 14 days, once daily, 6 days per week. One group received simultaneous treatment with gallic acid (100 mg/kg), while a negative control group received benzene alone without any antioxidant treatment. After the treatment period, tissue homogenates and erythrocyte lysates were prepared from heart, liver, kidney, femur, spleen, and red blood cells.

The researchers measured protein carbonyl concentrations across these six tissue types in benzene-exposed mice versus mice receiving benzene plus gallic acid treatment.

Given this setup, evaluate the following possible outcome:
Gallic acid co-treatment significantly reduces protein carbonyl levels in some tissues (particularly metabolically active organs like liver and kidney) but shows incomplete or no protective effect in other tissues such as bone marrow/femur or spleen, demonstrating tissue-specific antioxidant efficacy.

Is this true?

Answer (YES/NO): NO